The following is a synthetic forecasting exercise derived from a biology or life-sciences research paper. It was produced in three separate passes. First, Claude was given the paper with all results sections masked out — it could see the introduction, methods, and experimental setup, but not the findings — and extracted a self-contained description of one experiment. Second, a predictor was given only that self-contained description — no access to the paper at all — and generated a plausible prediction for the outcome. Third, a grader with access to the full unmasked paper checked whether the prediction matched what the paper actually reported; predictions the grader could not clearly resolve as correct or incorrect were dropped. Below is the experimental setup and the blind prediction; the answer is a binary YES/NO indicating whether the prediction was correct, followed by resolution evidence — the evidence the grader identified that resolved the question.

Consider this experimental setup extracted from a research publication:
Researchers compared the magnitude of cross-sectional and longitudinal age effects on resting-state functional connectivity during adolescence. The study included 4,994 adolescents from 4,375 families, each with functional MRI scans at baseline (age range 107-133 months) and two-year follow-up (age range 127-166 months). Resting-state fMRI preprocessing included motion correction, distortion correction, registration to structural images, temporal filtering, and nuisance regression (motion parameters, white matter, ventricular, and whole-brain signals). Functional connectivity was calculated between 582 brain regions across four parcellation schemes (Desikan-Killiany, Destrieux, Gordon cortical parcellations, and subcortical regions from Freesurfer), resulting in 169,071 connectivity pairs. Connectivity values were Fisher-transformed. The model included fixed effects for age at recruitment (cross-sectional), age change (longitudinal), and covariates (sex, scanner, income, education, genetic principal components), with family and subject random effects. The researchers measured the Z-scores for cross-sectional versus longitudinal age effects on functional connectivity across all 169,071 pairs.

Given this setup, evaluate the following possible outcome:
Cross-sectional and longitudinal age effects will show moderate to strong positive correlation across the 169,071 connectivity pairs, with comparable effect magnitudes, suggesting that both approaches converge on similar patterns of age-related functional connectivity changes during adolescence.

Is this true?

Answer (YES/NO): NO